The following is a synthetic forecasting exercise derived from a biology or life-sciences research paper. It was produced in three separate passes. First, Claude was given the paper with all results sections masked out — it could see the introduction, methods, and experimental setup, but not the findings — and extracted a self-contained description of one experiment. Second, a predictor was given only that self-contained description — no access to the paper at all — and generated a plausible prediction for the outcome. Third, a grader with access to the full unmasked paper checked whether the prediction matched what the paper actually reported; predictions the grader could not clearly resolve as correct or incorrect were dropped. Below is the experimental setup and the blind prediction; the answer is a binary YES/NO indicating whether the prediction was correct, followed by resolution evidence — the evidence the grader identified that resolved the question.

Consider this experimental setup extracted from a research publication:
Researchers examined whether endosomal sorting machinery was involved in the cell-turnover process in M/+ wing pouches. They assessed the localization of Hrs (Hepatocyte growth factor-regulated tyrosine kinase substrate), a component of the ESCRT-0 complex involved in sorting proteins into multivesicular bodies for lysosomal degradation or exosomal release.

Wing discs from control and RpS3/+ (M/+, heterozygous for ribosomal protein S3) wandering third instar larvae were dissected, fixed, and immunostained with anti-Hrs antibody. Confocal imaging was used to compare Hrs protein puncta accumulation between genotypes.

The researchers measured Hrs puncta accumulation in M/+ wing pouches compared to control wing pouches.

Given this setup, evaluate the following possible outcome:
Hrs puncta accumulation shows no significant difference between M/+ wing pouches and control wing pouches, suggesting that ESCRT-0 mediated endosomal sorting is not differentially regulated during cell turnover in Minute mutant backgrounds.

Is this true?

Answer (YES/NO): NO